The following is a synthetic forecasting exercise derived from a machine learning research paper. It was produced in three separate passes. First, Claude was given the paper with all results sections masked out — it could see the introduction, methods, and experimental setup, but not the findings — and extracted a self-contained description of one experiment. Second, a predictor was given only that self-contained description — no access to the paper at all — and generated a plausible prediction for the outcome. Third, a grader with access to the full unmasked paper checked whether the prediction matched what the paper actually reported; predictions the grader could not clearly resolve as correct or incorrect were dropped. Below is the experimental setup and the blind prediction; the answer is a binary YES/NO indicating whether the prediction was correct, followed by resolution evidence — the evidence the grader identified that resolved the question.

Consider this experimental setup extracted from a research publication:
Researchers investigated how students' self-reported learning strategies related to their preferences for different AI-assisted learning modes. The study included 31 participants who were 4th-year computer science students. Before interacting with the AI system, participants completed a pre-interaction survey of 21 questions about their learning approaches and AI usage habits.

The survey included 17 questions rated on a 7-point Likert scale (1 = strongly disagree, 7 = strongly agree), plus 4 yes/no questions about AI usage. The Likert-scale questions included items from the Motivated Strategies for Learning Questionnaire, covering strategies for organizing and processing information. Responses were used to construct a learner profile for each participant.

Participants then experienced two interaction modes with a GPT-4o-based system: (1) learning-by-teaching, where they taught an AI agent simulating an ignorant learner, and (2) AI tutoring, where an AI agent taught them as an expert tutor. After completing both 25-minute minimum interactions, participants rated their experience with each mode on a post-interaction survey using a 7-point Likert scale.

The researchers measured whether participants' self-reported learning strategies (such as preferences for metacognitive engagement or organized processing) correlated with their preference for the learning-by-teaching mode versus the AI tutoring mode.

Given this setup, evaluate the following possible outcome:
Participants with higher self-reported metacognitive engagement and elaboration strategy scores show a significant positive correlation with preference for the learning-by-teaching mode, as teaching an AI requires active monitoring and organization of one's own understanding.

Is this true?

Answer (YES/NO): NO